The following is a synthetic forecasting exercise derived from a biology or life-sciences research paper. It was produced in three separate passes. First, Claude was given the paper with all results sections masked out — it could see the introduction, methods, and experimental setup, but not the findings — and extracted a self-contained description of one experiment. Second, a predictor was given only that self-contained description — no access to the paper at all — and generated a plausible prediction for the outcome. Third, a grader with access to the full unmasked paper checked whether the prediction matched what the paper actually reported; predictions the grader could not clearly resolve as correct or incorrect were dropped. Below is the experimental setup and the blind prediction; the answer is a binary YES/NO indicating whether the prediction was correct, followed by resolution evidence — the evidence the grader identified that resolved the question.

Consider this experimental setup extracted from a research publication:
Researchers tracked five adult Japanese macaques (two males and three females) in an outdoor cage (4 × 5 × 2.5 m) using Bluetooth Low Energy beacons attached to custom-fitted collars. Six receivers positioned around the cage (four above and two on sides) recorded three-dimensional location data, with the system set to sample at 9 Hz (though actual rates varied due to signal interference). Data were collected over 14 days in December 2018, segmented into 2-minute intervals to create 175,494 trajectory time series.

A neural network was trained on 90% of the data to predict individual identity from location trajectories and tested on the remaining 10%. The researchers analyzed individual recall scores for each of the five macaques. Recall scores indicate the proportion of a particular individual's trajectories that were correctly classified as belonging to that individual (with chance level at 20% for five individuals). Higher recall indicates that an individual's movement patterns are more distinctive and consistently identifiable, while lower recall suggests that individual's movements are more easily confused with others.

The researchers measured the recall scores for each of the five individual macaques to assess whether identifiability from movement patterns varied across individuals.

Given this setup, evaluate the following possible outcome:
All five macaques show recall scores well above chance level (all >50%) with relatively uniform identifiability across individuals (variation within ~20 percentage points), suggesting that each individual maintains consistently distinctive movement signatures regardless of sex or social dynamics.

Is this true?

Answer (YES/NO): NO